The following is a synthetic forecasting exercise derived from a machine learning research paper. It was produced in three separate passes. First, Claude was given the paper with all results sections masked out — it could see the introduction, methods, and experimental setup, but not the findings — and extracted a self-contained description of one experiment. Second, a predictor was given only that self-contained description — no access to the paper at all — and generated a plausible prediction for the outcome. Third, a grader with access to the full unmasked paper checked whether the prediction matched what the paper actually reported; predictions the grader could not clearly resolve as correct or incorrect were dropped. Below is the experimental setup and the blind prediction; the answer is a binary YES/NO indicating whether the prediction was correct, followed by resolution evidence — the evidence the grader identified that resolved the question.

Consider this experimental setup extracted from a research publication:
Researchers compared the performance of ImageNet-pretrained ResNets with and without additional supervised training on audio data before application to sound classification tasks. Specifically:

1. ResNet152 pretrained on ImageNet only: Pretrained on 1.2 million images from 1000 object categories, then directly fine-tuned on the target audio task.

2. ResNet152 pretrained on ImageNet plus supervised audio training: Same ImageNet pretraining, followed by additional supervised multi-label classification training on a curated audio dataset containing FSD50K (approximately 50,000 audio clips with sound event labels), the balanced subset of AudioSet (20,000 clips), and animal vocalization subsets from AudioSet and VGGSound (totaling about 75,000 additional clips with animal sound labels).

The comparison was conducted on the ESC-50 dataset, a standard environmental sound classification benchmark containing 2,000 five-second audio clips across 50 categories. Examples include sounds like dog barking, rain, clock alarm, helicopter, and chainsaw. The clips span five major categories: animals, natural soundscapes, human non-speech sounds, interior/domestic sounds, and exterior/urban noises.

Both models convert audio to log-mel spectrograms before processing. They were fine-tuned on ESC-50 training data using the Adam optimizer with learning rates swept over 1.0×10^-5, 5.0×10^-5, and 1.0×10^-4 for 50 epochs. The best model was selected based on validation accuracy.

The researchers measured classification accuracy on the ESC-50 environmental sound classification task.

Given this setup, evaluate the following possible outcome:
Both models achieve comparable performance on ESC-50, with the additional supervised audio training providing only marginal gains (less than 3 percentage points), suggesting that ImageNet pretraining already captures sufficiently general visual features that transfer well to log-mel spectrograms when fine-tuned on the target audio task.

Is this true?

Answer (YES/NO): NO